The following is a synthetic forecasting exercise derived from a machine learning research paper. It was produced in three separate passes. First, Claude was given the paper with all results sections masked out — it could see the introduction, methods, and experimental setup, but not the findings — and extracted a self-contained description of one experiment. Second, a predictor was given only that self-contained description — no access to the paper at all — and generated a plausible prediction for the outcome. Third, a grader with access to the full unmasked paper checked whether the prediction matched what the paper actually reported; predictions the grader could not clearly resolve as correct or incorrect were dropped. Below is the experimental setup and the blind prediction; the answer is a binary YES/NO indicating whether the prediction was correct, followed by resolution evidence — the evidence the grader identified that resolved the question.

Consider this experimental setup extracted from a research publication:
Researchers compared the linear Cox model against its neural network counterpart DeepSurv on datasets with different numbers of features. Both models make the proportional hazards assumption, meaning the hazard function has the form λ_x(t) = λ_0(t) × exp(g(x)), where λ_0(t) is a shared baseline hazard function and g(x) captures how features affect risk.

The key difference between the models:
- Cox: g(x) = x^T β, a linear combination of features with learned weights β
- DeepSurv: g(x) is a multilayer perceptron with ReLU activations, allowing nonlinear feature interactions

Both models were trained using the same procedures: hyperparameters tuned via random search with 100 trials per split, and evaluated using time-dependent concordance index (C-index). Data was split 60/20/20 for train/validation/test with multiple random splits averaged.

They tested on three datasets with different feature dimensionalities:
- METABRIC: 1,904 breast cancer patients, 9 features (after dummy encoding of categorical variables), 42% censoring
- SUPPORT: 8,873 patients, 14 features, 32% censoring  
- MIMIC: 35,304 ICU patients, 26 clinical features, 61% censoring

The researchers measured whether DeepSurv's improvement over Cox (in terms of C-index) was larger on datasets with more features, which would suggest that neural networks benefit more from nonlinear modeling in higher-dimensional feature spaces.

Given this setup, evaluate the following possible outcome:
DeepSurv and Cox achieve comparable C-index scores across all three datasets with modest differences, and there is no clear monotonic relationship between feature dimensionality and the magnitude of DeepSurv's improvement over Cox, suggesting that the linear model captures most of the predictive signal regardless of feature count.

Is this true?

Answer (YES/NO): NO